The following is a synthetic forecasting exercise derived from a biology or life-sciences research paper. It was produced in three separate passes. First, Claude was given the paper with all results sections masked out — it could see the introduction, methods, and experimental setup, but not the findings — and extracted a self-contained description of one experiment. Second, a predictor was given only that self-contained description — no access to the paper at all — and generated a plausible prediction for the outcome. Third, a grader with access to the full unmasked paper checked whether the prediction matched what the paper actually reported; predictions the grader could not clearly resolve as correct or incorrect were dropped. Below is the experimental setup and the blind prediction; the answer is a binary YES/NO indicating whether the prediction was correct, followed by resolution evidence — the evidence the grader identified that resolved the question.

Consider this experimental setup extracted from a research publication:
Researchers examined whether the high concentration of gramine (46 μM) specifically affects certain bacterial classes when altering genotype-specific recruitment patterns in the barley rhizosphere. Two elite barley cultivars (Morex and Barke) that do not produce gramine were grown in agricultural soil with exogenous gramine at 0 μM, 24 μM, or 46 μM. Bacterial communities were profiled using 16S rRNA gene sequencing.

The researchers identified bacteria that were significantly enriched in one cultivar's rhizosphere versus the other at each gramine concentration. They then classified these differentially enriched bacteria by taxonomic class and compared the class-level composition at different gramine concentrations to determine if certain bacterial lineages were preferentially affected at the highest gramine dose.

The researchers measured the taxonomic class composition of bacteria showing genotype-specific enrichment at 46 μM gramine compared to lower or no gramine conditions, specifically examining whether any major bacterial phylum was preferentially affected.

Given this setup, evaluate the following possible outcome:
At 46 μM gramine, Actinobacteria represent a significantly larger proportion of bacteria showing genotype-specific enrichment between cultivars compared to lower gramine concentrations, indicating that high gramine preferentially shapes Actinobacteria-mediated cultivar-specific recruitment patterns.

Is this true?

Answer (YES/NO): NO